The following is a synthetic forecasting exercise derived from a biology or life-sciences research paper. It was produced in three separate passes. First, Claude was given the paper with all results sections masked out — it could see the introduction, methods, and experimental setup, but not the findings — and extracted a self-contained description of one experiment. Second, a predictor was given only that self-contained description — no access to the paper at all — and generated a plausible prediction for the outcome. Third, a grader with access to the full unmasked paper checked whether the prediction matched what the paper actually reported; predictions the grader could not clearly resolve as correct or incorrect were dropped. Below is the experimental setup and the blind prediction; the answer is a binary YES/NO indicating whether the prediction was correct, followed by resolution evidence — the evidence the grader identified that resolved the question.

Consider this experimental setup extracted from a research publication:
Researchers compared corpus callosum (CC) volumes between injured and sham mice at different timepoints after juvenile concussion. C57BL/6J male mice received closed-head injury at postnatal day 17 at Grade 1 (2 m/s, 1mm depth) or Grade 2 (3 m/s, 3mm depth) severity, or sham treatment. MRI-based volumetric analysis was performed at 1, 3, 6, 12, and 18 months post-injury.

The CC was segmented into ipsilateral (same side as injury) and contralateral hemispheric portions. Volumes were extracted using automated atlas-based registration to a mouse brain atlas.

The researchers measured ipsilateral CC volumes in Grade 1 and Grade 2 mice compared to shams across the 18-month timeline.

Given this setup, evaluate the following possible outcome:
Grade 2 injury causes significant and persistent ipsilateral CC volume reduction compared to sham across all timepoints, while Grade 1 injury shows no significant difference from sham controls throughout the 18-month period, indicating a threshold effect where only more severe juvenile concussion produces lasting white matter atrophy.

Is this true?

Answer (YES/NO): NO